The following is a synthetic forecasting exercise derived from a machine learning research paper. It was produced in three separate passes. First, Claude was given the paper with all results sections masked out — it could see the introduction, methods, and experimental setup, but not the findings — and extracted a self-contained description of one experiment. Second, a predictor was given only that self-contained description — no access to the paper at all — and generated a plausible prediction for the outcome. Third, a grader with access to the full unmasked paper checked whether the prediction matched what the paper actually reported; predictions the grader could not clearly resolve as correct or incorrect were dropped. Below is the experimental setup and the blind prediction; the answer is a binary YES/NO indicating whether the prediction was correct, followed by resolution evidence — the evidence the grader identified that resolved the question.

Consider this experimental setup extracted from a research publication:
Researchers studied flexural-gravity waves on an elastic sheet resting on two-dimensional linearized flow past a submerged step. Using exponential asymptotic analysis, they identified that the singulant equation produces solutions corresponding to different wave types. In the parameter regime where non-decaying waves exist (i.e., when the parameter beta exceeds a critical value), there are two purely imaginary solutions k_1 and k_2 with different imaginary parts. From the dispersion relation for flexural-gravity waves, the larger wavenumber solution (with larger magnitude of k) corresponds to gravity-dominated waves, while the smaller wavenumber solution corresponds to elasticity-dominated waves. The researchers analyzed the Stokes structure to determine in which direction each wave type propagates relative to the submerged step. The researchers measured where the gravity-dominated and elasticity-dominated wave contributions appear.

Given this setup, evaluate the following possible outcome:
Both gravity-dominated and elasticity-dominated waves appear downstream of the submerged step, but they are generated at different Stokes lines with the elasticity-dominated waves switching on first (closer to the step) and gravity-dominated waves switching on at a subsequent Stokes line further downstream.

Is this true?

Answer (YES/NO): NO